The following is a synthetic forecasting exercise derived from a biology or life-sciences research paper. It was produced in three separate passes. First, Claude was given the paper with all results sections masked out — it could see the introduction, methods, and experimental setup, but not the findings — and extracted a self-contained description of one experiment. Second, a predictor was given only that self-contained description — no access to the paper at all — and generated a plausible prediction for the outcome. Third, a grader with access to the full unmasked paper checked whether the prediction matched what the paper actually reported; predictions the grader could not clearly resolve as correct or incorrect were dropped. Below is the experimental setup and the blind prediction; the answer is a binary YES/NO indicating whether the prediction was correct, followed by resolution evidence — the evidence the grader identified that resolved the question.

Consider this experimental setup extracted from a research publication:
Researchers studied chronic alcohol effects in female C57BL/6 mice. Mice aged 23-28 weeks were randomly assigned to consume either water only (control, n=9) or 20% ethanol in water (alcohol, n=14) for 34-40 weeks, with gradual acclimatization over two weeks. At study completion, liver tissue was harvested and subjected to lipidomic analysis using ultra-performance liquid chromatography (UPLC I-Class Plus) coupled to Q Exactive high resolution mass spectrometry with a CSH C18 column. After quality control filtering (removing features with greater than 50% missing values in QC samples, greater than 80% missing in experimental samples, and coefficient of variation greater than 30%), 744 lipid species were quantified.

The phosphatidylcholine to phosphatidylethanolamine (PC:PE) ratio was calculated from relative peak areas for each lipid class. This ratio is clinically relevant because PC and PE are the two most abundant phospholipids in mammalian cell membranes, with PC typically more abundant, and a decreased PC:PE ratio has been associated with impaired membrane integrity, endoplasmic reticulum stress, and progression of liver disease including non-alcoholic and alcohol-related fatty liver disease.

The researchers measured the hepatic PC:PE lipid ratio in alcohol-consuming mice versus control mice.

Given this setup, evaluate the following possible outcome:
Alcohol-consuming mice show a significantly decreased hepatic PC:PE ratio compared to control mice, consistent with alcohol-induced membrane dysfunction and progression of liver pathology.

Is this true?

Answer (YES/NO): YES